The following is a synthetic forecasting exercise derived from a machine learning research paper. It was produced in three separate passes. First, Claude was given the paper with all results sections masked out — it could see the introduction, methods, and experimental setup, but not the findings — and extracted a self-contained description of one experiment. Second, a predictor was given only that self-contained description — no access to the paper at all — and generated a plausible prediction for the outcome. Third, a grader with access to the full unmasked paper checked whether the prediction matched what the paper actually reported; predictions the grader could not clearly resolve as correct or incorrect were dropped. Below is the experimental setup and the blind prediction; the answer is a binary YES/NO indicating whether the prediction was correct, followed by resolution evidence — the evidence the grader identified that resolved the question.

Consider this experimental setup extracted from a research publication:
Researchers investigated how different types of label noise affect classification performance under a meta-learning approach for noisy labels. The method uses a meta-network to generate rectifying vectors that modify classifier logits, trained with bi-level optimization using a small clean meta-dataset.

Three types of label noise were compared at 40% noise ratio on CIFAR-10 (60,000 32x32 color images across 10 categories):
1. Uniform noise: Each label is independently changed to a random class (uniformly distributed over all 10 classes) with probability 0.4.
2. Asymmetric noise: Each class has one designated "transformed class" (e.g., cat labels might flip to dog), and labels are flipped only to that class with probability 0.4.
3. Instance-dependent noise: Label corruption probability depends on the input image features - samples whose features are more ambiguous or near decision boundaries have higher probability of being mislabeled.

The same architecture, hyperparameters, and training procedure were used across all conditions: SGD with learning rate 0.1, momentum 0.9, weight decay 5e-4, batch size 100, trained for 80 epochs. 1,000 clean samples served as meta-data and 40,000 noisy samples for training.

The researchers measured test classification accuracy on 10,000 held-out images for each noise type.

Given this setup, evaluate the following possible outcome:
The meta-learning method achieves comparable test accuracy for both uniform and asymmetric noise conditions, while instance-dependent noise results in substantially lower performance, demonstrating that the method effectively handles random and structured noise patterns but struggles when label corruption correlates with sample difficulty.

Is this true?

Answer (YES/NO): YES